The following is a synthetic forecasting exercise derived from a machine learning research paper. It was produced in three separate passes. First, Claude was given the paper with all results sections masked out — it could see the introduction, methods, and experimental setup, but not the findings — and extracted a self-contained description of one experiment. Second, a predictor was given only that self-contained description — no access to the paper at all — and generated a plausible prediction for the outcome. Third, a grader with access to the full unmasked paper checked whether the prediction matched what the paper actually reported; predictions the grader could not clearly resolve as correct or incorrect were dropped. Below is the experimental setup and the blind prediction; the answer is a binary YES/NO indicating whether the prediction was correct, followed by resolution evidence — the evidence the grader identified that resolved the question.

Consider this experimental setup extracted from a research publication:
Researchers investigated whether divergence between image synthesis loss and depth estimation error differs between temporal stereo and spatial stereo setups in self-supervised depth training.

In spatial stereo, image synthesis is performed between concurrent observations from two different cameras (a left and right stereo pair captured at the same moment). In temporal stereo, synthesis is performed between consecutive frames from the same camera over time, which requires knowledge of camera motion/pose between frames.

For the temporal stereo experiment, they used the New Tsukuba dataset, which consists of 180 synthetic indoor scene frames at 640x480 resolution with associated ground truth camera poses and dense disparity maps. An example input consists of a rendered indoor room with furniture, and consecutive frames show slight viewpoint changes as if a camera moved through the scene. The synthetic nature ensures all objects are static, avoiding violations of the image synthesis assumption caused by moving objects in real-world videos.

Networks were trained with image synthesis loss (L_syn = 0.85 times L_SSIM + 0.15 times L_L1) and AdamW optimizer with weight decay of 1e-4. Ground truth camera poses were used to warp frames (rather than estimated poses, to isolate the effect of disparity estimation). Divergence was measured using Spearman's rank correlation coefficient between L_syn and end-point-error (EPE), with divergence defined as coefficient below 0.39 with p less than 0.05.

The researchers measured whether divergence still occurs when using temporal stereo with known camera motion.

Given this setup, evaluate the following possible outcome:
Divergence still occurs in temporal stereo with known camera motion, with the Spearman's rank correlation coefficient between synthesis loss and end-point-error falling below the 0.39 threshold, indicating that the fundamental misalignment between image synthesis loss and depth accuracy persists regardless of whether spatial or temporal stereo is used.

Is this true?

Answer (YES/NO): YES